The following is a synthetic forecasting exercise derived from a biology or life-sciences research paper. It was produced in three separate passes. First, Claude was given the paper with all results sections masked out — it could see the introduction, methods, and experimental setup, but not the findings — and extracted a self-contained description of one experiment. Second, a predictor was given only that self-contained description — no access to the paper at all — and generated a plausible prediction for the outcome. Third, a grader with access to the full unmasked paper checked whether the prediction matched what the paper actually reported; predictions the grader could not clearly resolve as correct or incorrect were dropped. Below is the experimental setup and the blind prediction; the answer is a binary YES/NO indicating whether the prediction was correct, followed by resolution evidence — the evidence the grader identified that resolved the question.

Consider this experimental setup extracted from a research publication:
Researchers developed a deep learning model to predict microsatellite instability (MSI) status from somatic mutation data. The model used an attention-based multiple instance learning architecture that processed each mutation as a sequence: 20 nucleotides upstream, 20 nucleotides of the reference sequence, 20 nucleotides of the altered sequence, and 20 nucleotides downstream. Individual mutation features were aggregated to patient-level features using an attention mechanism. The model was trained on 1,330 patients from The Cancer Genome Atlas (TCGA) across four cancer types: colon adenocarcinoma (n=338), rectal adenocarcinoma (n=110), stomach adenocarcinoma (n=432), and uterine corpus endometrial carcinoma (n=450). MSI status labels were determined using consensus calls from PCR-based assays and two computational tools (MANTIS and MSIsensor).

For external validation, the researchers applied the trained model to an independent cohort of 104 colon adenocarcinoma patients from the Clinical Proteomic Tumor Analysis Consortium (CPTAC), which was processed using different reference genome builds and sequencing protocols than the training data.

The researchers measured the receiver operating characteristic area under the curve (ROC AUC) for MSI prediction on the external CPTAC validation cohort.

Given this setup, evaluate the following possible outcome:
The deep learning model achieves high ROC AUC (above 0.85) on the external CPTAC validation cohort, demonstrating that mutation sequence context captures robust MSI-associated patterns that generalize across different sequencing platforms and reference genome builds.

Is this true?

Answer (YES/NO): YES